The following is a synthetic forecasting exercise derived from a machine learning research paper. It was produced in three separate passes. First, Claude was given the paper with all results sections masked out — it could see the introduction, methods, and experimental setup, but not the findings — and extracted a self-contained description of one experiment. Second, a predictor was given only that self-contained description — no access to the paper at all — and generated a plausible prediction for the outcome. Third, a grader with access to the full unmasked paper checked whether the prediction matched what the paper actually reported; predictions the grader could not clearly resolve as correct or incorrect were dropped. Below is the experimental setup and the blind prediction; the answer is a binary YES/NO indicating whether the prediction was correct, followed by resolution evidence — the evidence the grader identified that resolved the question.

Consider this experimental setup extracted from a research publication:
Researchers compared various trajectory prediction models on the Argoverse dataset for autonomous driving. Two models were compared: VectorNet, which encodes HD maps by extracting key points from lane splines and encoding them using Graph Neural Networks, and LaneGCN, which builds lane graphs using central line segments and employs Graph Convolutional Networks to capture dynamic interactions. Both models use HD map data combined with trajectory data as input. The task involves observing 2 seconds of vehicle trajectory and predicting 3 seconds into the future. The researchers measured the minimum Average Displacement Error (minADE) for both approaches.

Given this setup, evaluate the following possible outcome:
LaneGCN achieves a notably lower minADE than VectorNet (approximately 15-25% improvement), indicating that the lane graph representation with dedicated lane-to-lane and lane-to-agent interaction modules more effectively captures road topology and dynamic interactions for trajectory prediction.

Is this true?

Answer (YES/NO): NO